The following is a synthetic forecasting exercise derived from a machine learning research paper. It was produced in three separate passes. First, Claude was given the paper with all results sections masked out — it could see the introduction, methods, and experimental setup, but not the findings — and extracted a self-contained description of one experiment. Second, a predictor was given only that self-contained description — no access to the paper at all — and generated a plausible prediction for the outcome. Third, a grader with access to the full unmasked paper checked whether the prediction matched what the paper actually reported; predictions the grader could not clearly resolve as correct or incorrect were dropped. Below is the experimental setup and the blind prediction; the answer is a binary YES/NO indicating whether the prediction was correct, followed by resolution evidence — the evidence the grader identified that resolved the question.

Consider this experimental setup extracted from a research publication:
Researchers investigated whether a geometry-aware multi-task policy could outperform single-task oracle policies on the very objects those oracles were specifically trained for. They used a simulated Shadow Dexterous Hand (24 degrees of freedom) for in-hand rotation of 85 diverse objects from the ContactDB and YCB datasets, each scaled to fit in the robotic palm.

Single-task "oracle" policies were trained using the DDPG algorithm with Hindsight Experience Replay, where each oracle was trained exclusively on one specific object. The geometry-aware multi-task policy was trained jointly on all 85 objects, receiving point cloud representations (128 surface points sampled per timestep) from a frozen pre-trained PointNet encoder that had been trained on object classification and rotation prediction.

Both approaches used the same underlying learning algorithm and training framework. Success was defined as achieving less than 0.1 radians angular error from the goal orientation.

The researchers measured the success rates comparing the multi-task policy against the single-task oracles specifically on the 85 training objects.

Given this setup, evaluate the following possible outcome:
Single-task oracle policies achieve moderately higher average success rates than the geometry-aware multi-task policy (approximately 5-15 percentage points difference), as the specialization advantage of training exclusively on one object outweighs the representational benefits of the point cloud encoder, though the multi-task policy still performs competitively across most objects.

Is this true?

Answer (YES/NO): NO